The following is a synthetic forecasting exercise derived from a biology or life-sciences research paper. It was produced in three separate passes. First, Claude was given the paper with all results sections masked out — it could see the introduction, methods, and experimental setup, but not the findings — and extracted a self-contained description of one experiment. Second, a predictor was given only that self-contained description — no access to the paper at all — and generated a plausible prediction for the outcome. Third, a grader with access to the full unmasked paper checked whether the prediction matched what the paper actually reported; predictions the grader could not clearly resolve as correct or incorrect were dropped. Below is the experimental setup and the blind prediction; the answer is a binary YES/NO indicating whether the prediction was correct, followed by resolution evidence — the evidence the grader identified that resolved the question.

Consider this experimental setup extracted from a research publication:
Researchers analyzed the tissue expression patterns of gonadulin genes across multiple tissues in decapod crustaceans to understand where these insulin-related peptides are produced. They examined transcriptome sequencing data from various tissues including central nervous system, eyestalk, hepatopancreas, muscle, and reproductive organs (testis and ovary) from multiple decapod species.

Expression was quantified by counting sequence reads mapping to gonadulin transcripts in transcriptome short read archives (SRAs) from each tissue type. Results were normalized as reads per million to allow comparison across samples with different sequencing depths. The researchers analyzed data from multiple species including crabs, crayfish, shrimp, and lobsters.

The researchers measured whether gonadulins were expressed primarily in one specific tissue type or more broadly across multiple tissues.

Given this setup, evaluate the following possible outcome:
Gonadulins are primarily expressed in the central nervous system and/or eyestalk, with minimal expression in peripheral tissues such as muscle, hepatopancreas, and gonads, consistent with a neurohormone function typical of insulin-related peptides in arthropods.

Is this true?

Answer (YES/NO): NO